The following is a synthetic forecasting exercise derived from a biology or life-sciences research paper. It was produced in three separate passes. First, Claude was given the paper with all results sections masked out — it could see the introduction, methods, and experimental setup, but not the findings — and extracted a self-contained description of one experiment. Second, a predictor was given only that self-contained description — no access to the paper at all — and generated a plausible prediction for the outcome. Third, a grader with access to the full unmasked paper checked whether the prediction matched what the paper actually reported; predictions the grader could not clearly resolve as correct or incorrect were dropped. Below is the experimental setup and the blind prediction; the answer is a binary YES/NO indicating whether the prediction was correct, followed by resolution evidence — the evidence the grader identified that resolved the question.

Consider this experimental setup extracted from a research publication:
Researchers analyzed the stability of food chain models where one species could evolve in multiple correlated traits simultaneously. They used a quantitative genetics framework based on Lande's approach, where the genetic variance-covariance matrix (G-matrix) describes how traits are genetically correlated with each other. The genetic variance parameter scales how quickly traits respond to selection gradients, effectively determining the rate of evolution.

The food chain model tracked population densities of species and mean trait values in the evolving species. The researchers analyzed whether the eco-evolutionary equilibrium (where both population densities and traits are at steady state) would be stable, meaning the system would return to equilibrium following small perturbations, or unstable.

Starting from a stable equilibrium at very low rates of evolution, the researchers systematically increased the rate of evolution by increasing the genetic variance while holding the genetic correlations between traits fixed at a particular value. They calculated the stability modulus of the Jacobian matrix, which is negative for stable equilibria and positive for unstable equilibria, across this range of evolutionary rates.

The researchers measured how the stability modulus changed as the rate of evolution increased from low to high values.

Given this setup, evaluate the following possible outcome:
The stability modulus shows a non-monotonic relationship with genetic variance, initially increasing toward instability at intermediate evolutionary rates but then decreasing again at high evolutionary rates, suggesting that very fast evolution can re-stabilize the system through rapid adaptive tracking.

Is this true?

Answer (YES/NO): NO